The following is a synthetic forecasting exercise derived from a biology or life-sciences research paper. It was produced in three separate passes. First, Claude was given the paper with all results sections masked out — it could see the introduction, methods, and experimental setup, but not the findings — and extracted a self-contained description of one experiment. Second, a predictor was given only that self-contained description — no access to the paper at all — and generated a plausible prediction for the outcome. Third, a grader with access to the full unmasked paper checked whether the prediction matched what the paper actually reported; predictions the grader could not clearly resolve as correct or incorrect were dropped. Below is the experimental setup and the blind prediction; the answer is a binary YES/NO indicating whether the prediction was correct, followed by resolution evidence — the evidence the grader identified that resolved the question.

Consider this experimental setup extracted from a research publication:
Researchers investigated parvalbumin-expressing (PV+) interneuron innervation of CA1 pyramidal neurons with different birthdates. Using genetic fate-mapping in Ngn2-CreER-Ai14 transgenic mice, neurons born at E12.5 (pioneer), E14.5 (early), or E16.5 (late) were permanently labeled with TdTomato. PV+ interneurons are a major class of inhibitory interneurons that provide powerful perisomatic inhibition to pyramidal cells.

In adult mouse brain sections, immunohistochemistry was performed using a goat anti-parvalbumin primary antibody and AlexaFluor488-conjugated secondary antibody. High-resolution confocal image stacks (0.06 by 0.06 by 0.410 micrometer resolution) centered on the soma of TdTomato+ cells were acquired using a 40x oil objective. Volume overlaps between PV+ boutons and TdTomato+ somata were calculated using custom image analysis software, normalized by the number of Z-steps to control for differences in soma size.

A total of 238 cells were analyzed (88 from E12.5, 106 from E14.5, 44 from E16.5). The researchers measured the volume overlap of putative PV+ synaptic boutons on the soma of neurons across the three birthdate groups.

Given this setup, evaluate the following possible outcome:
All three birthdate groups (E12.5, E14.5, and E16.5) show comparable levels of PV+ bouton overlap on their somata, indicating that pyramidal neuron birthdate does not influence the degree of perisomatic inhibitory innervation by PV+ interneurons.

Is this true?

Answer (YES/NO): NO